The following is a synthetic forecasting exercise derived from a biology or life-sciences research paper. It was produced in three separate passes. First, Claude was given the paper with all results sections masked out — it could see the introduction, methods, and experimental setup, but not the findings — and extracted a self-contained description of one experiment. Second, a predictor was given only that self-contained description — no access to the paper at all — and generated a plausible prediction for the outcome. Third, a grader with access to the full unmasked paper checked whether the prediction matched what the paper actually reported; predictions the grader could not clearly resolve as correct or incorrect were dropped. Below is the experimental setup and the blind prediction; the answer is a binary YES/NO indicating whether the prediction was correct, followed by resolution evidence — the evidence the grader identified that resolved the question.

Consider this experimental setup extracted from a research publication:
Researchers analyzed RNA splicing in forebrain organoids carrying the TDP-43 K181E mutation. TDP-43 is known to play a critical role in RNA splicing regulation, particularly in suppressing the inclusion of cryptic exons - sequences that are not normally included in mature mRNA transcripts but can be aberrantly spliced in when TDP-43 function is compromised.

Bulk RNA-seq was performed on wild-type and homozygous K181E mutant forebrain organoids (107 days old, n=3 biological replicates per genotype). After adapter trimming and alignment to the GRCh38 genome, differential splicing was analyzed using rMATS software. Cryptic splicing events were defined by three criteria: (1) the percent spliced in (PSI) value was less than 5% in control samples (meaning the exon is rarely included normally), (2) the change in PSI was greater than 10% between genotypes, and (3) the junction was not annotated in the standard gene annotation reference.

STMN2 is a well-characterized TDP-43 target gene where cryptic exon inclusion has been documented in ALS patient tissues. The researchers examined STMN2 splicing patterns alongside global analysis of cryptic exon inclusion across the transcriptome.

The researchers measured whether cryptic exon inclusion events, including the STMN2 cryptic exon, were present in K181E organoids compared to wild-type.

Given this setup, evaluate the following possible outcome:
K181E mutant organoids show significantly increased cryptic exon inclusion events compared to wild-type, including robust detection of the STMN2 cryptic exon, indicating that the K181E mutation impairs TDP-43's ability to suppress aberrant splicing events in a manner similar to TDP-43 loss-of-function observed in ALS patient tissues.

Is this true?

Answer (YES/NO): YES